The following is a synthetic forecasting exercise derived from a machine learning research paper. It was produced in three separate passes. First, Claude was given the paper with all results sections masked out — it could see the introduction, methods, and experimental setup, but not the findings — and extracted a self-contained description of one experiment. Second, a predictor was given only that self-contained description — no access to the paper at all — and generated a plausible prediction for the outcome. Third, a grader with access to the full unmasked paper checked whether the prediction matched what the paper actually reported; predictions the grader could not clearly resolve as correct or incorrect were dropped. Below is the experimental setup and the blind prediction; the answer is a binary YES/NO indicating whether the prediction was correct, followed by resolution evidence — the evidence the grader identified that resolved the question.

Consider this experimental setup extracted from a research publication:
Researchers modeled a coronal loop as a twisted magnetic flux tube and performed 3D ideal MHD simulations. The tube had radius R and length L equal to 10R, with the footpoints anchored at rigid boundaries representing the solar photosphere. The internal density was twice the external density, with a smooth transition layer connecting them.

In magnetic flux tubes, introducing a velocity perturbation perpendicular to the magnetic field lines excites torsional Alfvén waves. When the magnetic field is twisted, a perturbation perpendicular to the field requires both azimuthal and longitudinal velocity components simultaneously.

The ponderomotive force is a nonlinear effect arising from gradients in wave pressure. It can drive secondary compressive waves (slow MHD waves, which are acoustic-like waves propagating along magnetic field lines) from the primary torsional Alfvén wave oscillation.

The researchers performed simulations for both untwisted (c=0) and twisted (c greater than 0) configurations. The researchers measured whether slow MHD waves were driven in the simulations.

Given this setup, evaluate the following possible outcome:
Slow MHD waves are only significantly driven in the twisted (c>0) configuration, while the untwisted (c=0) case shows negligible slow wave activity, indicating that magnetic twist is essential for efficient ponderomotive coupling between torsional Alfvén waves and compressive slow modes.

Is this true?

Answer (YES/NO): NO